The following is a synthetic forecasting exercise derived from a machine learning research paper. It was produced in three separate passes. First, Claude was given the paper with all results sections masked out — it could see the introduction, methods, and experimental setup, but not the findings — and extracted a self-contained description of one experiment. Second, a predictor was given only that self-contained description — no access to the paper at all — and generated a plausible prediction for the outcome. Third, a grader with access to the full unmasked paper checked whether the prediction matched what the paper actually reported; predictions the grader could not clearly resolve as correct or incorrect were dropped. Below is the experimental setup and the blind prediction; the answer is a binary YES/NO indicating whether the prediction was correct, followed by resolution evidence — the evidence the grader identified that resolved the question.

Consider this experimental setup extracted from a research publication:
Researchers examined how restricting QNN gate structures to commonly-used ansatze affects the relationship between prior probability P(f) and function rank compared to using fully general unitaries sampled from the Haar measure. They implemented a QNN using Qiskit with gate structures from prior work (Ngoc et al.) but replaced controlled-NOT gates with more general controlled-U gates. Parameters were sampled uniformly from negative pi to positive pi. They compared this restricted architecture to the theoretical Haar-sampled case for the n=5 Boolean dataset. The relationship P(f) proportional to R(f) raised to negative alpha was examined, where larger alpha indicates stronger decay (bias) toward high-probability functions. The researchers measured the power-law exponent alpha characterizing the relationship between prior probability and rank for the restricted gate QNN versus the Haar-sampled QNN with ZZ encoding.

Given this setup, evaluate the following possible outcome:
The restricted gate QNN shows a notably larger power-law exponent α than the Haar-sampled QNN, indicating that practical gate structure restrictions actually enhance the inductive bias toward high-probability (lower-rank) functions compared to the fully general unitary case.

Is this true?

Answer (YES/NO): YES